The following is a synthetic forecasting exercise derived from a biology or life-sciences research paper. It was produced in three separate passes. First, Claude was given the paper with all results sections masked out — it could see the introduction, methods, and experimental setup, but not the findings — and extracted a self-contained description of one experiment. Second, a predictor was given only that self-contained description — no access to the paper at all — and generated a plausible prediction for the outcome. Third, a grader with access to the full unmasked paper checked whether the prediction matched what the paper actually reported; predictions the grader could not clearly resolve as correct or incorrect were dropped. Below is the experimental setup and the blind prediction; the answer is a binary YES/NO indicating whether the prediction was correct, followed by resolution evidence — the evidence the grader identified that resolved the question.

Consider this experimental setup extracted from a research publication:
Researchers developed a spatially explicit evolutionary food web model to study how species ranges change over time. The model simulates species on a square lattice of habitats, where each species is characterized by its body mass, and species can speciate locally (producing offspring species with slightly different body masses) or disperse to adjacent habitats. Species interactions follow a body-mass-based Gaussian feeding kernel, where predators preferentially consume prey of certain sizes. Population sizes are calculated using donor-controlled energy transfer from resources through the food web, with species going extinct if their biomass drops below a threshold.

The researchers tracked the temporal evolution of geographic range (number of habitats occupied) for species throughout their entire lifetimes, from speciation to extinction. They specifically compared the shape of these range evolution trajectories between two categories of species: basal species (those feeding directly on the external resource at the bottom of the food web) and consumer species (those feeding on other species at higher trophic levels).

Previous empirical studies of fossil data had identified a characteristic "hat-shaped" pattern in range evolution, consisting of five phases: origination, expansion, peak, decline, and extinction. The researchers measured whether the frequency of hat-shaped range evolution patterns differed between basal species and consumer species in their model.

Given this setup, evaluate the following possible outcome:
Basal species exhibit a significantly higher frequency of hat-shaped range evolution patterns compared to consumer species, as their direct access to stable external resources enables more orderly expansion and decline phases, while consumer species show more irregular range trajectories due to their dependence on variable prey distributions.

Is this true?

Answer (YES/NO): YES